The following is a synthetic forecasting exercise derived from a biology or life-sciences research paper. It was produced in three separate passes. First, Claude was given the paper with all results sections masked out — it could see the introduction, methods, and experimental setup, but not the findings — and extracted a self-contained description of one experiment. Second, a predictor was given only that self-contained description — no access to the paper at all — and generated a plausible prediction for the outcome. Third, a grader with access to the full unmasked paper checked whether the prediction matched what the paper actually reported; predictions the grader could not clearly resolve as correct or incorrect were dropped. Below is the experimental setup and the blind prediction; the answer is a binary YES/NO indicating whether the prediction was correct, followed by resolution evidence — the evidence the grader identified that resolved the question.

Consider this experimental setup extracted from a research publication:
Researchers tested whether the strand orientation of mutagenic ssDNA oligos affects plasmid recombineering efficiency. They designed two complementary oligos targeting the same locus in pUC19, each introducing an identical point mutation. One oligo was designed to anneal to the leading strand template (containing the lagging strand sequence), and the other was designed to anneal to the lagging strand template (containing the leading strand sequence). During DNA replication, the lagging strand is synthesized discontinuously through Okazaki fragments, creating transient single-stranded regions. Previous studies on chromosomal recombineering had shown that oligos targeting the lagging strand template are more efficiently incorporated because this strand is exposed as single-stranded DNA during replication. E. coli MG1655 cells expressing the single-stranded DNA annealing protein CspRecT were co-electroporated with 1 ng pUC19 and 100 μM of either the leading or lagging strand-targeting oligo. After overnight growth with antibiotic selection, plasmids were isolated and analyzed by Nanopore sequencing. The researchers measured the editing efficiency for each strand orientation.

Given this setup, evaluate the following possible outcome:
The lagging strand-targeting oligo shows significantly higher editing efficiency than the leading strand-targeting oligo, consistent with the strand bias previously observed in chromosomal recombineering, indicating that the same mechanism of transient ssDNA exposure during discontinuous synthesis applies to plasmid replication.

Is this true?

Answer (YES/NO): YES